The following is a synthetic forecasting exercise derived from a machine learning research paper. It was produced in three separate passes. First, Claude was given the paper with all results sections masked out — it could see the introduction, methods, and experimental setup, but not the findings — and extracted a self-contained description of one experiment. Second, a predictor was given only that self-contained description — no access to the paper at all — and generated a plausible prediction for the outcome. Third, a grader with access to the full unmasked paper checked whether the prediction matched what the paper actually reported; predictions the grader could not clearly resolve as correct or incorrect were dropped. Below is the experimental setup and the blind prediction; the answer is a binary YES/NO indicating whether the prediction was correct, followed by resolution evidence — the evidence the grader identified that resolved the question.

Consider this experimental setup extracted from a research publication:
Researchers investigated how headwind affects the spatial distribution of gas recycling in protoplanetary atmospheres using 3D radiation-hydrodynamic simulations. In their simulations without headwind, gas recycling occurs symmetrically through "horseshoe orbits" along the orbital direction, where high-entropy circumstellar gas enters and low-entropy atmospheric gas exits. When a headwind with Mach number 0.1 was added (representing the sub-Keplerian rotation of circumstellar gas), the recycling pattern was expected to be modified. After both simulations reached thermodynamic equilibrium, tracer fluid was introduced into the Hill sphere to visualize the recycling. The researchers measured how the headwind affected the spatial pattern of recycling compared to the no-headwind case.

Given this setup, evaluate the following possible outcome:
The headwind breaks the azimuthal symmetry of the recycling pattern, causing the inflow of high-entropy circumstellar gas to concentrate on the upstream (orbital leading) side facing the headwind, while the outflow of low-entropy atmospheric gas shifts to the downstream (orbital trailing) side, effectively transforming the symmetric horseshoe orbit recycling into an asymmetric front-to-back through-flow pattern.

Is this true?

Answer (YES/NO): NO